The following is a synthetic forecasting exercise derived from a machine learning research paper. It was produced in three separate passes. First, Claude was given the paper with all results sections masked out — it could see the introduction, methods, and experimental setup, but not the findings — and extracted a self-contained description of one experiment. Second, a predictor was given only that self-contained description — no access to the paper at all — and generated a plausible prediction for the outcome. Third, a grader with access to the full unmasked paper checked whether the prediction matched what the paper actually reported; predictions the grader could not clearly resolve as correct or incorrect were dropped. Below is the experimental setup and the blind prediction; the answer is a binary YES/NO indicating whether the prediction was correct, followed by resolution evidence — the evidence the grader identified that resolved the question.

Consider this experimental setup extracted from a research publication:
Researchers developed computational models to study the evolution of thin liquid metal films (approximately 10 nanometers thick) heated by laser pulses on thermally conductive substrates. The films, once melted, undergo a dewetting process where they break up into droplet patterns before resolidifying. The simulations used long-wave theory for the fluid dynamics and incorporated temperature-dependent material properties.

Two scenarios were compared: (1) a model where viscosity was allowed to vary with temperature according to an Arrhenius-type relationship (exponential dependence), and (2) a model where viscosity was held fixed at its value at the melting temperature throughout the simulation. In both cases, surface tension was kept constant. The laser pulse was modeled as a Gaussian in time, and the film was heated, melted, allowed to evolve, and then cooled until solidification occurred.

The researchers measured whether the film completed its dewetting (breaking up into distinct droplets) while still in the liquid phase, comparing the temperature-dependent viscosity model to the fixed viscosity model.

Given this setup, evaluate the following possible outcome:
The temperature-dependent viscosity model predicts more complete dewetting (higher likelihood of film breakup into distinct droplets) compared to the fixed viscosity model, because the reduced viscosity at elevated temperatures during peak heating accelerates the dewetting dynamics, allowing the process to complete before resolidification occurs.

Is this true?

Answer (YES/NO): YES